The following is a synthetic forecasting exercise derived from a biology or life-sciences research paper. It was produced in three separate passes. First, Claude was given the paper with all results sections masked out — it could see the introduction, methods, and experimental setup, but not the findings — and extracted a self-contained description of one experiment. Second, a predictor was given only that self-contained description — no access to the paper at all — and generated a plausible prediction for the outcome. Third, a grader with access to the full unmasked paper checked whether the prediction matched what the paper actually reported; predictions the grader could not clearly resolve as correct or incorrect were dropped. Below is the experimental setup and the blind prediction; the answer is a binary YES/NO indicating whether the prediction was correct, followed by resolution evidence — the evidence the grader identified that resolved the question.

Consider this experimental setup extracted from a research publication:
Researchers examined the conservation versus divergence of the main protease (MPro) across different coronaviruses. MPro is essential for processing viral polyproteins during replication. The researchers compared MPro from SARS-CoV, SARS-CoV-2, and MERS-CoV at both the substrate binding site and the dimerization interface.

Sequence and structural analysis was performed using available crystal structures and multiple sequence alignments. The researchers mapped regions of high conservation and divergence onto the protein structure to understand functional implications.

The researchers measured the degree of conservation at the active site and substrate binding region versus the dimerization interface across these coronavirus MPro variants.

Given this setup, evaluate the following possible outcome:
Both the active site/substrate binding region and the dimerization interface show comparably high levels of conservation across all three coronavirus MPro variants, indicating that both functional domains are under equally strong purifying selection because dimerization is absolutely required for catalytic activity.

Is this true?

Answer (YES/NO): NO